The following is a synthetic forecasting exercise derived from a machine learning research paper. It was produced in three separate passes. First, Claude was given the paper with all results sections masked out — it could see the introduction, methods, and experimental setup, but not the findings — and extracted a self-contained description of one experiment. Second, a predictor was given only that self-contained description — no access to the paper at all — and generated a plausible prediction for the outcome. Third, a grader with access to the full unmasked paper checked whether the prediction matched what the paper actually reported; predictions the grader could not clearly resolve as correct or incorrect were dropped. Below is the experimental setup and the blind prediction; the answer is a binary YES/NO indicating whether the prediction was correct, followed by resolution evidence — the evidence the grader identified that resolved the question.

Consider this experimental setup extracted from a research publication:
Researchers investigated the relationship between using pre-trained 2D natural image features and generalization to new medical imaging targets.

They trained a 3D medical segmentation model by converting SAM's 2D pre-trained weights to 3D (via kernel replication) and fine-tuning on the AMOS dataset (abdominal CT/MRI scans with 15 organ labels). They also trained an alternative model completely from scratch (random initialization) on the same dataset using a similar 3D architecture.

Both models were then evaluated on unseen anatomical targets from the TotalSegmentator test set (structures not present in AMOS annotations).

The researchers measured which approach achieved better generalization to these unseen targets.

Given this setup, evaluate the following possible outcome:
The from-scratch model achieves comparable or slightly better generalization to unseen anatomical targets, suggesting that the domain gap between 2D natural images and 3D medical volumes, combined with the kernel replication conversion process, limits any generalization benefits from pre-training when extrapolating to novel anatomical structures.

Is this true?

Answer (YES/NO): NO